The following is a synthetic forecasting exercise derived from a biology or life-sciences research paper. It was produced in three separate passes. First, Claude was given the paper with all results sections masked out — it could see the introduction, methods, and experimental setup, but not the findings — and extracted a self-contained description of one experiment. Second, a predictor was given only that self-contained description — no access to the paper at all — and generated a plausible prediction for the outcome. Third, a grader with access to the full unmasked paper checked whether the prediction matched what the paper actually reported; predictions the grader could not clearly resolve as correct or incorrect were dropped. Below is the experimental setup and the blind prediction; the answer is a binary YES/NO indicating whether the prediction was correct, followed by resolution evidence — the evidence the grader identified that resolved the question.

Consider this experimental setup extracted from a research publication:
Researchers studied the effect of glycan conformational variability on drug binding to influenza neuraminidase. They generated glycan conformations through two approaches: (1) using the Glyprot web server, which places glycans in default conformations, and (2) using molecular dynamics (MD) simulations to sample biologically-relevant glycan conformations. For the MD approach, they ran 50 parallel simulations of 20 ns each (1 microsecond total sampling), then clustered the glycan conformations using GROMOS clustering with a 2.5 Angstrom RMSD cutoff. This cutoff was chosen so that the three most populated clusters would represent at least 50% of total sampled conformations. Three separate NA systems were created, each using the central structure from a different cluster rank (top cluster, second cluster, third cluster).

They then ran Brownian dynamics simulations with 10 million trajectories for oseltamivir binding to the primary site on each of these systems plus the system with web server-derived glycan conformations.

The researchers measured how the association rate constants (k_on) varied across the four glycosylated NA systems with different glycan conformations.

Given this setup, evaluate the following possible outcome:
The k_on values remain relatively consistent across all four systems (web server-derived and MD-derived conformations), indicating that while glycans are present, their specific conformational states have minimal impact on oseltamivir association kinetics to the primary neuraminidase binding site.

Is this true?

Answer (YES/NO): NO